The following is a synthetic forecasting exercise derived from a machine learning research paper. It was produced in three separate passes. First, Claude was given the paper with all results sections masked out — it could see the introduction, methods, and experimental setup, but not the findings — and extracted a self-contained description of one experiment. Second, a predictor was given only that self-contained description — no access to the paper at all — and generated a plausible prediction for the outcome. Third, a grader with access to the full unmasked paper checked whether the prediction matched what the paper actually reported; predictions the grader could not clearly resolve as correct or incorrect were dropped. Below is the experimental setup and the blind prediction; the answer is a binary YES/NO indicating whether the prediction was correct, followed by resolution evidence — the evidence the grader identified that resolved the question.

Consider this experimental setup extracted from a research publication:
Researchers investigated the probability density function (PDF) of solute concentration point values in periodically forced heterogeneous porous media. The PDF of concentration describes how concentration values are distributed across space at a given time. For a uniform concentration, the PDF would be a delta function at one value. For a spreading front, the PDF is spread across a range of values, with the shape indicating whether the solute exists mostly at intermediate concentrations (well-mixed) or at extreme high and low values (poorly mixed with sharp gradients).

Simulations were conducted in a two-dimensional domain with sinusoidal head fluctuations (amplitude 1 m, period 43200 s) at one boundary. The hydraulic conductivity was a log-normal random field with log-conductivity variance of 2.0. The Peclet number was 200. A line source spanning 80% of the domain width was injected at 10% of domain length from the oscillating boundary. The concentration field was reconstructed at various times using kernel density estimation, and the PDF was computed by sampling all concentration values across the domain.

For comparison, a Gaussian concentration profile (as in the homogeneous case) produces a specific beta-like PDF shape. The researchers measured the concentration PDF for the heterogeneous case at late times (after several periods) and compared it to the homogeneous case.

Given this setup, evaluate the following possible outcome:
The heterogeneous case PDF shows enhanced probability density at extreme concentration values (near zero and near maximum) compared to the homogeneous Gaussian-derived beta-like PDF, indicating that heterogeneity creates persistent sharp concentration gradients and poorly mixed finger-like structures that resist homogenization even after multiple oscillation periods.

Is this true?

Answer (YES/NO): YES